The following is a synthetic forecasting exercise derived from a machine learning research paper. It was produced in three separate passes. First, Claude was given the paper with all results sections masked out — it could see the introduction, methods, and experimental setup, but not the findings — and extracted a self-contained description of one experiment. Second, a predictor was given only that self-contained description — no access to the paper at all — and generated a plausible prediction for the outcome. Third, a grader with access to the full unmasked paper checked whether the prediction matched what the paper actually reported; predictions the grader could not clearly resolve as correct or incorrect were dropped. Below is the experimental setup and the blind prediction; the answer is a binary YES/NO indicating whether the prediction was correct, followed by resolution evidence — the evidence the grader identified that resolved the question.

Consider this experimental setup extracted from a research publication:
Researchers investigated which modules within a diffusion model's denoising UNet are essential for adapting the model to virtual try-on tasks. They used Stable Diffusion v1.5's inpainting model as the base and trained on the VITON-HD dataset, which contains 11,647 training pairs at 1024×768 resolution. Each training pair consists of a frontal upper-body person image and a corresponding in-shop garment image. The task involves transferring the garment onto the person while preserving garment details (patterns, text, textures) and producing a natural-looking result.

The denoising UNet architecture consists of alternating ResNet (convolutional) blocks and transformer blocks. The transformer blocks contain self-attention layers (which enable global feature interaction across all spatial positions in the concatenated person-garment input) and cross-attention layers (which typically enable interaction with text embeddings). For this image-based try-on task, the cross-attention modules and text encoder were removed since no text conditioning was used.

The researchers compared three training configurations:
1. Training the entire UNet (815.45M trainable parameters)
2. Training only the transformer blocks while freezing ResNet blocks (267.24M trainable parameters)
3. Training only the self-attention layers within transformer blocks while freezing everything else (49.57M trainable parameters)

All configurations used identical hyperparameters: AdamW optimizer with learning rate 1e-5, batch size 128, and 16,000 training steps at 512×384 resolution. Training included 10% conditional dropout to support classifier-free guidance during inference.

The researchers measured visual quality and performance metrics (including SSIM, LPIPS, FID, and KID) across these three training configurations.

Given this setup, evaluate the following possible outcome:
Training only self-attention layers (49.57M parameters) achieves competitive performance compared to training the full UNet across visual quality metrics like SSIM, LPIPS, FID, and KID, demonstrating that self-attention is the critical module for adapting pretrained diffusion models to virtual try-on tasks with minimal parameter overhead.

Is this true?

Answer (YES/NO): YES